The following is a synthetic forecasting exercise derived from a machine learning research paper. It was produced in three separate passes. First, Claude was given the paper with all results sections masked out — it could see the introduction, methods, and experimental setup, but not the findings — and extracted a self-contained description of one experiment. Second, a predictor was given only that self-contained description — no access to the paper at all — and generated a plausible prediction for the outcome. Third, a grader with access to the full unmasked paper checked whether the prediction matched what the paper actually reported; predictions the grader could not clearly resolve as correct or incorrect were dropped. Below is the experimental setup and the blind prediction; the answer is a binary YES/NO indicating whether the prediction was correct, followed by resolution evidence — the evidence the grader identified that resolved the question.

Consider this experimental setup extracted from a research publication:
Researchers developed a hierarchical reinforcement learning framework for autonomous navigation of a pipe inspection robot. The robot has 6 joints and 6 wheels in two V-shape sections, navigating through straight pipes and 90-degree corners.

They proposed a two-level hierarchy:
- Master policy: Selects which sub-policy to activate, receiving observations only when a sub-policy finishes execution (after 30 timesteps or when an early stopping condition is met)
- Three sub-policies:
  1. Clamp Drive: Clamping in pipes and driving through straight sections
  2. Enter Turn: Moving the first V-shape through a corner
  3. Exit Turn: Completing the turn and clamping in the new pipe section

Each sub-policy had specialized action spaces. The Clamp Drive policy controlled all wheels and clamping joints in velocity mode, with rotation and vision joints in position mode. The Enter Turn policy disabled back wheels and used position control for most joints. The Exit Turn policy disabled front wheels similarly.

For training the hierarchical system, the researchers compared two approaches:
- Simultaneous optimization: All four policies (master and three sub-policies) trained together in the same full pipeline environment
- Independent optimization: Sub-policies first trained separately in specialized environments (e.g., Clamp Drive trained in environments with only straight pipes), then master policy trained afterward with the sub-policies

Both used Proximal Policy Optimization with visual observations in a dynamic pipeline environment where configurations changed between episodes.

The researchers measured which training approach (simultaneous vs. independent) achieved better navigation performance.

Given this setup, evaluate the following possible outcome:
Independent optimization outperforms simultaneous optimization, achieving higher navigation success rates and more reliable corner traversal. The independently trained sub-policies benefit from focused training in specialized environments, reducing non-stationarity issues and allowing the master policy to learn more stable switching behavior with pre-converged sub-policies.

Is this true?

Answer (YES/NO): YES